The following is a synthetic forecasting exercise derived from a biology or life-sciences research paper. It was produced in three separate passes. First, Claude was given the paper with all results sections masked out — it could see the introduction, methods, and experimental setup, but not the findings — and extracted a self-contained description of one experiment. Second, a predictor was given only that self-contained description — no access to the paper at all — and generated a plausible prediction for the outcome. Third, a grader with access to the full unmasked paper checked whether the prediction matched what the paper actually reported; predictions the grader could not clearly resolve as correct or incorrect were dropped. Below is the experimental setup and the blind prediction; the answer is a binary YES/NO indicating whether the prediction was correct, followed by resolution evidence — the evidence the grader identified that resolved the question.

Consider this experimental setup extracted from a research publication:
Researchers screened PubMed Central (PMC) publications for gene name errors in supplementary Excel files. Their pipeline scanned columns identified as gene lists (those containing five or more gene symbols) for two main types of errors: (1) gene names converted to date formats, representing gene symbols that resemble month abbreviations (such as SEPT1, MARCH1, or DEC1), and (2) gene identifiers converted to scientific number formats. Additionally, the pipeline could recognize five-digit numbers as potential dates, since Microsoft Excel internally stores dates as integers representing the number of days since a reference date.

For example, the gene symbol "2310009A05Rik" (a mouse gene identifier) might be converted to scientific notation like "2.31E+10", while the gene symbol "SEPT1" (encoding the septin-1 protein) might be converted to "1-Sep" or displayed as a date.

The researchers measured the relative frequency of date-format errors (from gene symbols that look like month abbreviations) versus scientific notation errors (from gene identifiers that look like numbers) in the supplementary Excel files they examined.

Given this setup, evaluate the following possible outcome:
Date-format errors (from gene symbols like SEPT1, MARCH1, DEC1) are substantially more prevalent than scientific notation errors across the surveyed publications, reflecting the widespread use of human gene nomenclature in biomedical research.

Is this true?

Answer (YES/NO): YES